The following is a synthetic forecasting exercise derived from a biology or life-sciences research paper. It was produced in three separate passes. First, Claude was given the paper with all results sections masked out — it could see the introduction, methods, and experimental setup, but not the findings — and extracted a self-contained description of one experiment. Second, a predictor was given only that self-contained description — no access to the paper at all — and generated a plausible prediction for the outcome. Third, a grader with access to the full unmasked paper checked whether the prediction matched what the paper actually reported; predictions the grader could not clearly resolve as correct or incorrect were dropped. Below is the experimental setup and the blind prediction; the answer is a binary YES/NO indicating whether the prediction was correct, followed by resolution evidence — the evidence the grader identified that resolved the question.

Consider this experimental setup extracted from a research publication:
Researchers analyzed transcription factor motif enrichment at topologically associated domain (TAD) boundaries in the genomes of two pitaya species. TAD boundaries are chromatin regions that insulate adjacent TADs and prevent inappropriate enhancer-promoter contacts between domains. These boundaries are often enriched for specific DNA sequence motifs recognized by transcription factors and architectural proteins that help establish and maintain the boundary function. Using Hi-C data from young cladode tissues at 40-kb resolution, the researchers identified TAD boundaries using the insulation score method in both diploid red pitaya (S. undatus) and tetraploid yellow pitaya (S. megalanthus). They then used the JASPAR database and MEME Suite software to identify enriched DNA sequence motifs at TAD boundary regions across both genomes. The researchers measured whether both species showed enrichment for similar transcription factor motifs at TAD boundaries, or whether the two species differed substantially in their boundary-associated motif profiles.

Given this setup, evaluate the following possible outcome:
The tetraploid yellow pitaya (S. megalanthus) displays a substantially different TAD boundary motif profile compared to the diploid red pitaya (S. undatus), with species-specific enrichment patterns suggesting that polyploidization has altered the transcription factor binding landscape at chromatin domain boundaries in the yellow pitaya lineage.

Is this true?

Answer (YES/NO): NO